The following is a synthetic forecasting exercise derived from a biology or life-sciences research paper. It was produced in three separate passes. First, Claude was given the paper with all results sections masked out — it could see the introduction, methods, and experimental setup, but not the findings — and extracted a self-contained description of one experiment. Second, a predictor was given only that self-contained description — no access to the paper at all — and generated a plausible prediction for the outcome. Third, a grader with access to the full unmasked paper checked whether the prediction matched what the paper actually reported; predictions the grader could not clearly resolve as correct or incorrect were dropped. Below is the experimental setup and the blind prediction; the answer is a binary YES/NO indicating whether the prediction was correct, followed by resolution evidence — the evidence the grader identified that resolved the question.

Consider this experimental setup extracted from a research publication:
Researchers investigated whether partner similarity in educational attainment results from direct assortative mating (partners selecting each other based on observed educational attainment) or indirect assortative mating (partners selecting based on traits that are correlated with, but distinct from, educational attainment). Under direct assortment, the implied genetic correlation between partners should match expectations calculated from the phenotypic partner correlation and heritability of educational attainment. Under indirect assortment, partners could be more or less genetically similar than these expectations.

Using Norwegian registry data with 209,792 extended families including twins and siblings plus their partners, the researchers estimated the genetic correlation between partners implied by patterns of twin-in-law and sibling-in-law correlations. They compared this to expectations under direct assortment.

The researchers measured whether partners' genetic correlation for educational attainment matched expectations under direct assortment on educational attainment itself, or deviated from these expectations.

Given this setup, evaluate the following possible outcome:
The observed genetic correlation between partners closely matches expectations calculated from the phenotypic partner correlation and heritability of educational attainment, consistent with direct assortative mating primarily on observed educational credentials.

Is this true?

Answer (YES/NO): NO